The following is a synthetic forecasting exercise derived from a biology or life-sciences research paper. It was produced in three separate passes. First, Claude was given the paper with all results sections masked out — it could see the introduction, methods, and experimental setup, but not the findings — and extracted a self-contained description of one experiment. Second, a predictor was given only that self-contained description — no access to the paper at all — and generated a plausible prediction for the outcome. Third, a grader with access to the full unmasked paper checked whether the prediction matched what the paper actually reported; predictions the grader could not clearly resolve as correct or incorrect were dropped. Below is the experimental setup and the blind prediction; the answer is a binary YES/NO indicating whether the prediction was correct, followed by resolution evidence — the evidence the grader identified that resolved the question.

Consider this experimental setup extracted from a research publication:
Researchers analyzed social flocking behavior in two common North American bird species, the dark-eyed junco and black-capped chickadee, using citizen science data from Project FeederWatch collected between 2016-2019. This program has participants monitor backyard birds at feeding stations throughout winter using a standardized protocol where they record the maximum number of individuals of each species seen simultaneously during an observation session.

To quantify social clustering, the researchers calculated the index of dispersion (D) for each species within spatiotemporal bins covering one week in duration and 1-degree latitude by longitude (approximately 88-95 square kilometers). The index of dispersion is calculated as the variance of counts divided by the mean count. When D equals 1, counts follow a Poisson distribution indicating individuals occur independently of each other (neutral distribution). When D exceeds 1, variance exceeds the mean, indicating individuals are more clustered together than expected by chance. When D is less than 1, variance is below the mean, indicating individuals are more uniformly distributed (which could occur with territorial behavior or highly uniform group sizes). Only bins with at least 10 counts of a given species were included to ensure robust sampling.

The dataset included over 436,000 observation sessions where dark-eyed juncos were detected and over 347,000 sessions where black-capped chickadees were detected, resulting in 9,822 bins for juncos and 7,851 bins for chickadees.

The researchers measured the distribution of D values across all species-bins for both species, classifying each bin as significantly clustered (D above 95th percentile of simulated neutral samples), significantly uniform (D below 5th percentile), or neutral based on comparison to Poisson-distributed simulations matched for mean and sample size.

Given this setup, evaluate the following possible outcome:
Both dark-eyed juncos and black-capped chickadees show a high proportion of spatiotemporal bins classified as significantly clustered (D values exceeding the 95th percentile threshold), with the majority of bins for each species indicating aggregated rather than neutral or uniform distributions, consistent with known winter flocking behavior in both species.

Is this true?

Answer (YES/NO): NO